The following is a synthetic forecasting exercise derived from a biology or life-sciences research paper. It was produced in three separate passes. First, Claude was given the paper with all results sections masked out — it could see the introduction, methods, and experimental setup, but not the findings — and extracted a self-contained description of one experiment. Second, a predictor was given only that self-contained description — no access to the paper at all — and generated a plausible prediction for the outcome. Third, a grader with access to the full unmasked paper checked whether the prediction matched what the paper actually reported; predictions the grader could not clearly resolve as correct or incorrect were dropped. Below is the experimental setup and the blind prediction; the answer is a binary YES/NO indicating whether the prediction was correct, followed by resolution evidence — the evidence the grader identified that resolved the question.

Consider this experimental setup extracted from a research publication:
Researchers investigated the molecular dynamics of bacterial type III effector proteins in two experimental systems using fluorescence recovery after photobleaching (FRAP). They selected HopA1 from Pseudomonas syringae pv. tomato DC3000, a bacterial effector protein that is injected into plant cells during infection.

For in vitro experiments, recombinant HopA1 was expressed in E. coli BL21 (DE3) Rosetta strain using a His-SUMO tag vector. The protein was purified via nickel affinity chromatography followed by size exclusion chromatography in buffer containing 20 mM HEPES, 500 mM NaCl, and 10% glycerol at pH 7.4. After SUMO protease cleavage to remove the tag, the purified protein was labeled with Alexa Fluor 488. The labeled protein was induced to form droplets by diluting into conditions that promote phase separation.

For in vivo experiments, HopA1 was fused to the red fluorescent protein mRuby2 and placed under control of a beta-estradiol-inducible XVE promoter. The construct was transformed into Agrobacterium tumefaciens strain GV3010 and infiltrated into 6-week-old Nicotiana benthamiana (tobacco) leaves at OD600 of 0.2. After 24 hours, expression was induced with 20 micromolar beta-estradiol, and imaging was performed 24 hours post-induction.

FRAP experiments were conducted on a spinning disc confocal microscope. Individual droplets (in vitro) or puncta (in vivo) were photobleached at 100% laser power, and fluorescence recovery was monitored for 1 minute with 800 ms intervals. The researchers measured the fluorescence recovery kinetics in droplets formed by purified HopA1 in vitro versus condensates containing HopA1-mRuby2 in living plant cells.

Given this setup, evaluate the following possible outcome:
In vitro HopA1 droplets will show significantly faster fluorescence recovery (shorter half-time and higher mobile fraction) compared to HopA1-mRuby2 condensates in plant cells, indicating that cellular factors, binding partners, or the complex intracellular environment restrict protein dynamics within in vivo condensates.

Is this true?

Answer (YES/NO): NO